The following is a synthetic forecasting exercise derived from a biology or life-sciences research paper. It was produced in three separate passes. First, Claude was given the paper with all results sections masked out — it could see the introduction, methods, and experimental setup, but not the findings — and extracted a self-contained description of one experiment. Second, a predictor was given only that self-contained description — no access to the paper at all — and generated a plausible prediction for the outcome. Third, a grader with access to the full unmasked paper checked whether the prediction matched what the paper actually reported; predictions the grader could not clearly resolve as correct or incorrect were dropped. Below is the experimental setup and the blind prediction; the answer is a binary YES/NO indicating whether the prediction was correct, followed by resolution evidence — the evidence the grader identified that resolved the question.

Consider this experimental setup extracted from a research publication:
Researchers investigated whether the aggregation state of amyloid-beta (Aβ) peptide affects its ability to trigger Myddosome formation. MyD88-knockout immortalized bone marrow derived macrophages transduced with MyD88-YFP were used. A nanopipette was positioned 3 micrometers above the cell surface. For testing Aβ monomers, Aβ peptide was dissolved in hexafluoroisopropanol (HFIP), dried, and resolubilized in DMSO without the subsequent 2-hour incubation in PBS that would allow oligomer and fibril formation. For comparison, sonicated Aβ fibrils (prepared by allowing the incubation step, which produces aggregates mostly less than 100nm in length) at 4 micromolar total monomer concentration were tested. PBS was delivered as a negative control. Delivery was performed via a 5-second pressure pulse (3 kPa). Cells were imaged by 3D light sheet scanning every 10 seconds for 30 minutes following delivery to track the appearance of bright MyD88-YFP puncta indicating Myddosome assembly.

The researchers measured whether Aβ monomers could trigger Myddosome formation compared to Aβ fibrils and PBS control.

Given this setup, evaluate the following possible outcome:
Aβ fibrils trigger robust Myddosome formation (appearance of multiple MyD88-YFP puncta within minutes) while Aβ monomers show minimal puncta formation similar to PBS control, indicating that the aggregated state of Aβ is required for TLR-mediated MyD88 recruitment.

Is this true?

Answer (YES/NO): YES